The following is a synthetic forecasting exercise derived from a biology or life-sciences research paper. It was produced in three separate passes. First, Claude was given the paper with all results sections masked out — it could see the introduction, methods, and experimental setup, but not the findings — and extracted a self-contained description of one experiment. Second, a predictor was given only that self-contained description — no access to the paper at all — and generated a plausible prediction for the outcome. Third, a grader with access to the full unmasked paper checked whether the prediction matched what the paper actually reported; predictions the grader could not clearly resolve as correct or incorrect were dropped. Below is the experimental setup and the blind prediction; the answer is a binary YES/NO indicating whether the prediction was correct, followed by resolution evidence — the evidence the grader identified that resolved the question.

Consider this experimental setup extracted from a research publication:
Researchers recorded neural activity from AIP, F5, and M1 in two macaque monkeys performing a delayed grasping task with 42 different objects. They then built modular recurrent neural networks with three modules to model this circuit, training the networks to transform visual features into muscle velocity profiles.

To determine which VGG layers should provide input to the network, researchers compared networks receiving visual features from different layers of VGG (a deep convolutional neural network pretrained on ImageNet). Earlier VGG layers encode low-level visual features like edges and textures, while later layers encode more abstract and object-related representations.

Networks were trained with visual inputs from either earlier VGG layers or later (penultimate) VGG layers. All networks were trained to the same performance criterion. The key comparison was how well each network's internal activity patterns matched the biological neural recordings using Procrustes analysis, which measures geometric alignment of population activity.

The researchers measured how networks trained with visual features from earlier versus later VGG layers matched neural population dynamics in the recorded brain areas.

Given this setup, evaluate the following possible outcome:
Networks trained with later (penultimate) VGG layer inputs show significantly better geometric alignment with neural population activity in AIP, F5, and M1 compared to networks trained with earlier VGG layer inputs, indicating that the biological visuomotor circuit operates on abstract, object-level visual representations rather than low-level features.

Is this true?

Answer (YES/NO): NO